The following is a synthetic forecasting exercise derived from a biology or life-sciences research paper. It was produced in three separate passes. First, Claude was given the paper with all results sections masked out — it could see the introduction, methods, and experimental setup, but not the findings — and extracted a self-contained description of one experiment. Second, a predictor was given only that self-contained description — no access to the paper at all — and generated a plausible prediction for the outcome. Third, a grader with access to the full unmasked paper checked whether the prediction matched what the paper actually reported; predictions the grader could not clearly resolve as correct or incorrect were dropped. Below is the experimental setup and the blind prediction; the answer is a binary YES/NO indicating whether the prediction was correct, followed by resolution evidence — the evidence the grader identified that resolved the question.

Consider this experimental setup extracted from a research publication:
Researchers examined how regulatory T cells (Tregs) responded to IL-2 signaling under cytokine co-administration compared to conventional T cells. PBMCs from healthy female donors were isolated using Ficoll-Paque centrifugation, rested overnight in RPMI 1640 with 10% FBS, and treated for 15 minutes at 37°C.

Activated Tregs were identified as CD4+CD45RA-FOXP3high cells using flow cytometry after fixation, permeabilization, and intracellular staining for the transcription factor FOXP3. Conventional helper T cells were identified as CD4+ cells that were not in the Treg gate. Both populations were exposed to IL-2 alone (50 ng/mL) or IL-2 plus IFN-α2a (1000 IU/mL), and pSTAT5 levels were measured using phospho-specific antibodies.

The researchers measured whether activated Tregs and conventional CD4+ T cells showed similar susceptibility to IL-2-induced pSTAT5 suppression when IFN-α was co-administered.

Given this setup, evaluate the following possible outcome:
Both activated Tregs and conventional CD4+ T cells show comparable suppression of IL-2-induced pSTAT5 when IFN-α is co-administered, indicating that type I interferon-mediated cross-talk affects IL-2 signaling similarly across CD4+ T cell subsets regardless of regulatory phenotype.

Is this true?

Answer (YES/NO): NO